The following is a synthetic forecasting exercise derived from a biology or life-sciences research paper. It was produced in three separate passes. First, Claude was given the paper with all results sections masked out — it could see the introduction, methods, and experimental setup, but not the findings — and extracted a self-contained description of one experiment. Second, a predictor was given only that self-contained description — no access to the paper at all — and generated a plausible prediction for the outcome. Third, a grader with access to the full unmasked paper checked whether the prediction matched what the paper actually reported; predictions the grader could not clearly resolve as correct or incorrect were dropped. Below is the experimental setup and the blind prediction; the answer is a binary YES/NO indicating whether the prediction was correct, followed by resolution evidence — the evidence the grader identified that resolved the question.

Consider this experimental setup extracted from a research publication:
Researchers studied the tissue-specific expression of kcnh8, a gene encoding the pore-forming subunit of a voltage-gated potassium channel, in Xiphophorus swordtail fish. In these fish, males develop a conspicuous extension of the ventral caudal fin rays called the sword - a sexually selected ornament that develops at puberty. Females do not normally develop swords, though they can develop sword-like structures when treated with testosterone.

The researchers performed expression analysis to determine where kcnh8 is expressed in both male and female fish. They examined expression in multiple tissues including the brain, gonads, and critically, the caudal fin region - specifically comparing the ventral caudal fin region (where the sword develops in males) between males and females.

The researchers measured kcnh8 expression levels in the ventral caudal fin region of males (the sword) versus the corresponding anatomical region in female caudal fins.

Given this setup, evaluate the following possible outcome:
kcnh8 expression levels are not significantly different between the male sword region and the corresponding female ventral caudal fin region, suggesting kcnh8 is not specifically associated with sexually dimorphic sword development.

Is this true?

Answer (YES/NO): NO